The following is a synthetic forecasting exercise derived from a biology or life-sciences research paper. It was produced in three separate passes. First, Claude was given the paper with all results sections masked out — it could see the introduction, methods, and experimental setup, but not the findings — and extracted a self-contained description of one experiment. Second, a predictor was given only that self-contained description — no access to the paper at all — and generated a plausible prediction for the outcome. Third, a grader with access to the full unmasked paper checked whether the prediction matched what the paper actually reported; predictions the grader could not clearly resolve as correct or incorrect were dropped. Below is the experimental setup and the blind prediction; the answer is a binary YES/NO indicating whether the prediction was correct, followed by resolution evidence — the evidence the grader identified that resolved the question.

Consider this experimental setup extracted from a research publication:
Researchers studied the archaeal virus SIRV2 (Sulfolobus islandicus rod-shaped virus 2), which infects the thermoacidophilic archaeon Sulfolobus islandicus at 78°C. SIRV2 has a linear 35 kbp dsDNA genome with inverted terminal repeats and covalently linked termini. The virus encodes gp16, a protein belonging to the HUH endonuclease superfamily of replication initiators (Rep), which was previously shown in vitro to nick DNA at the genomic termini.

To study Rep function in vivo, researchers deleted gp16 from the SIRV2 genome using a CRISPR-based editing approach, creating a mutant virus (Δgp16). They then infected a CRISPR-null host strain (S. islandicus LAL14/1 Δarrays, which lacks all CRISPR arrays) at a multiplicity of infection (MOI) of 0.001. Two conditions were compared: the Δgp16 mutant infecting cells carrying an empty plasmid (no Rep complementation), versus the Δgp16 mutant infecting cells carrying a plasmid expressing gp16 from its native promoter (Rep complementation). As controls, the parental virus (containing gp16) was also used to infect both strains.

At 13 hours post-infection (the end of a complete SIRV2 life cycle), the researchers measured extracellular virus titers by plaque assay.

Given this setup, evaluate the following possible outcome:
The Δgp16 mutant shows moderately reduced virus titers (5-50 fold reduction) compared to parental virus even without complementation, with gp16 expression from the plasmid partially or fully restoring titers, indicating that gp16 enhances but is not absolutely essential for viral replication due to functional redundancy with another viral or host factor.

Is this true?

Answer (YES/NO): NO